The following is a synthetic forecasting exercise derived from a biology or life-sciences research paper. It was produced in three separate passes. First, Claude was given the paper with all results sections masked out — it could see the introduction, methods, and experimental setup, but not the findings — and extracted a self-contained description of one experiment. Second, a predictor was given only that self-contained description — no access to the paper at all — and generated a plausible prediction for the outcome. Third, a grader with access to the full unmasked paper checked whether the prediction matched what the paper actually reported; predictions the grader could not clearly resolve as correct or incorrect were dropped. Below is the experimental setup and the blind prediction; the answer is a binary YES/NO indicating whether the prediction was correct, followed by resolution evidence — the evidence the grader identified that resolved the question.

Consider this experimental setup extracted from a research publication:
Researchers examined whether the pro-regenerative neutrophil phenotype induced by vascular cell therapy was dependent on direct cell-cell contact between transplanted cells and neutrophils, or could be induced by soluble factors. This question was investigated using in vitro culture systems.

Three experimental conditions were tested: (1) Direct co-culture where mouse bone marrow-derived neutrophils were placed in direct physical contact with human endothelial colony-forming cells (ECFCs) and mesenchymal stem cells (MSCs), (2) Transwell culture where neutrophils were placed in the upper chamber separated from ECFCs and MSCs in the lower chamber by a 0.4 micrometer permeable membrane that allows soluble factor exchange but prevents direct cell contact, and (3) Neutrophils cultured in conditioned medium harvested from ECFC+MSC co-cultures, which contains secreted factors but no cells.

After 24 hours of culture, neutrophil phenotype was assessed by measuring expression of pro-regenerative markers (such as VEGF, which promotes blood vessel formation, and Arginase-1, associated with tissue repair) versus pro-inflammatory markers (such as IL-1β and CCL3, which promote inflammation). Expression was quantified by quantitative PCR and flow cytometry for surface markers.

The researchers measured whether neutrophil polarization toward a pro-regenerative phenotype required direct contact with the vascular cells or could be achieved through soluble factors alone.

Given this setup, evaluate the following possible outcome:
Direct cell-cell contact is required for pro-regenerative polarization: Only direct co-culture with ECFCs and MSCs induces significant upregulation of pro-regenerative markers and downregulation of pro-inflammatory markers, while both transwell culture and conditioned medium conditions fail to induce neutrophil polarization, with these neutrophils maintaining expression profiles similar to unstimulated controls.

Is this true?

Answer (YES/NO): NO